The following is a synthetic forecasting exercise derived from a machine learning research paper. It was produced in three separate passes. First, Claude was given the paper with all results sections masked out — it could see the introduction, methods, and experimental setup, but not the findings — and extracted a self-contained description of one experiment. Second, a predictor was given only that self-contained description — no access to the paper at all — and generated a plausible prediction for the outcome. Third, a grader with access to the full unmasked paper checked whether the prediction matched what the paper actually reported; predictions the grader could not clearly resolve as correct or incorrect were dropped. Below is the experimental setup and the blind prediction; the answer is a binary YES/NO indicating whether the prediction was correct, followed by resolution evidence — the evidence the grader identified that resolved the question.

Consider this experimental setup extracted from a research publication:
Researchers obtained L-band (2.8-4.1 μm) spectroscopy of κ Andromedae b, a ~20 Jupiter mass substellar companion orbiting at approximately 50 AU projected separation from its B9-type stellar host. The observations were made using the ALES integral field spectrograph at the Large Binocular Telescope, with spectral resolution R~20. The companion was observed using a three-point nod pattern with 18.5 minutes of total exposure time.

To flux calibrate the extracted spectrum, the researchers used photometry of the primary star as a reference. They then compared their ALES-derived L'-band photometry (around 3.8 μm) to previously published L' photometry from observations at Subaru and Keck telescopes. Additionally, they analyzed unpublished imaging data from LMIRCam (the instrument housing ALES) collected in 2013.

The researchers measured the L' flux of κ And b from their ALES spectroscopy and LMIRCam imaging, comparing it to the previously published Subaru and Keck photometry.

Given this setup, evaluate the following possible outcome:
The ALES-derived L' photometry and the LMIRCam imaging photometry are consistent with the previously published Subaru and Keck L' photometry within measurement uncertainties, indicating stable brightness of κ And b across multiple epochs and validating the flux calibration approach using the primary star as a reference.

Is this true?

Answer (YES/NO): NO